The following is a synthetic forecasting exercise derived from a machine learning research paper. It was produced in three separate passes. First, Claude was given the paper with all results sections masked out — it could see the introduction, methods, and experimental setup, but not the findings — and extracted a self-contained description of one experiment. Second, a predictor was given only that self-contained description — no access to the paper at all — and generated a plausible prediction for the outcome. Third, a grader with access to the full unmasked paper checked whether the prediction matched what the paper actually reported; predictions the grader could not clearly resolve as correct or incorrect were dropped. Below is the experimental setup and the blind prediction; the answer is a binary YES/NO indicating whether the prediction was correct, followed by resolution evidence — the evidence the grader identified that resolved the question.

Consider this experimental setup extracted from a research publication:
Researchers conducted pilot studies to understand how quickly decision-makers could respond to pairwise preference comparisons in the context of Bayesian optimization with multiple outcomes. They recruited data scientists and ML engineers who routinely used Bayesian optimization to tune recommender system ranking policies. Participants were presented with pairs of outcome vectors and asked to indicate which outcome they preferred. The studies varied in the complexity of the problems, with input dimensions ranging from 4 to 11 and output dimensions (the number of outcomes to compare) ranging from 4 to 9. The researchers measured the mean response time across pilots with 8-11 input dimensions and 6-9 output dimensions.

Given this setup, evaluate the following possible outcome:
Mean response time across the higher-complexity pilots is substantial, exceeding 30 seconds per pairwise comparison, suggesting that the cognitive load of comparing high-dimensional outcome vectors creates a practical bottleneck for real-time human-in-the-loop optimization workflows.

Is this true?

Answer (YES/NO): NO